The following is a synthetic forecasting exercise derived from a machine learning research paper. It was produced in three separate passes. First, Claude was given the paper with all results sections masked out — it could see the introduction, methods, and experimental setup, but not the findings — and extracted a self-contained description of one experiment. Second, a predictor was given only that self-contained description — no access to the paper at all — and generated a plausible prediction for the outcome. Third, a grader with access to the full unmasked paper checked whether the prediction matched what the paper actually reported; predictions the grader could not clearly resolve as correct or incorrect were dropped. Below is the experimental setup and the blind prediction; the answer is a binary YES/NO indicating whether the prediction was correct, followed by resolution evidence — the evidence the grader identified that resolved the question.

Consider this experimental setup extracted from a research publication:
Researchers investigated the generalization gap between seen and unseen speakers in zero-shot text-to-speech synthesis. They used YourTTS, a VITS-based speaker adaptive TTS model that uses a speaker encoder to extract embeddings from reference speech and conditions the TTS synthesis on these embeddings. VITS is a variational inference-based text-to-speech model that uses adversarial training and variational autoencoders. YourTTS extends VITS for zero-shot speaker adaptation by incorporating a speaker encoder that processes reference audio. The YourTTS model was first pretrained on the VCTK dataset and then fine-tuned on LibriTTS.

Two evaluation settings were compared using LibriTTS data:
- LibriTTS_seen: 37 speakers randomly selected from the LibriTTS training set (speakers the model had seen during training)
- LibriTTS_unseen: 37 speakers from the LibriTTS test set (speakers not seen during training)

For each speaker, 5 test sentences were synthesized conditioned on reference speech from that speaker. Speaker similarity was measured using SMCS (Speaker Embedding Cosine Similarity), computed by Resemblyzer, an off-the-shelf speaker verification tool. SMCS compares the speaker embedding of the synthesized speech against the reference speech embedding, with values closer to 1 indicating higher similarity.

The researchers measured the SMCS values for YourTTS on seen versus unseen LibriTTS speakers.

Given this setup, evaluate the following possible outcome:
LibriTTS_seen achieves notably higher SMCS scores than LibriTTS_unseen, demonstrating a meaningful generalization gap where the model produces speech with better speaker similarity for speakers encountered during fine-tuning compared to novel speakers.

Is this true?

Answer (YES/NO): YES